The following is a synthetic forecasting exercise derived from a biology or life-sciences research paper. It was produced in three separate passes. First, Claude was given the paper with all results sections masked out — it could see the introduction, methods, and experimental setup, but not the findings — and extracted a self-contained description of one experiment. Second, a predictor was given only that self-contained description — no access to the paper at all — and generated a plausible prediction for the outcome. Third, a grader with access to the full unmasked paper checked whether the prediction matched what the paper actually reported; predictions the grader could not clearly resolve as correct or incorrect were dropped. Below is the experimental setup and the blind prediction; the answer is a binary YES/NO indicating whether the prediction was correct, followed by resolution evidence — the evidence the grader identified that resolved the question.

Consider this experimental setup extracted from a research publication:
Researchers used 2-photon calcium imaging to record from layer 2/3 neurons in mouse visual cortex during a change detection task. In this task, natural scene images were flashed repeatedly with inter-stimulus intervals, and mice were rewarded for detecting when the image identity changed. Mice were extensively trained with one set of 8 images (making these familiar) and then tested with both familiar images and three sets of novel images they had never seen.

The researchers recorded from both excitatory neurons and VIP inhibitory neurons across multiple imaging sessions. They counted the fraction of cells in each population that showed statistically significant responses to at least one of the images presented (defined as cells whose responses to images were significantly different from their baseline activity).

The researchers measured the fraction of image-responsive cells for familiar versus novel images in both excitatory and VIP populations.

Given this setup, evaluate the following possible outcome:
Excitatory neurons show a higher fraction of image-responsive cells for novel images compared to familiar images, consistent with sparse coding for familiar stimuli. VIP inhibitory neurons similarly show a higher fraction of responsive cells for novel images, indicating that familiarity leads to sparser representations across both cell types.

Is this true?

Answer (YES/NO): YES